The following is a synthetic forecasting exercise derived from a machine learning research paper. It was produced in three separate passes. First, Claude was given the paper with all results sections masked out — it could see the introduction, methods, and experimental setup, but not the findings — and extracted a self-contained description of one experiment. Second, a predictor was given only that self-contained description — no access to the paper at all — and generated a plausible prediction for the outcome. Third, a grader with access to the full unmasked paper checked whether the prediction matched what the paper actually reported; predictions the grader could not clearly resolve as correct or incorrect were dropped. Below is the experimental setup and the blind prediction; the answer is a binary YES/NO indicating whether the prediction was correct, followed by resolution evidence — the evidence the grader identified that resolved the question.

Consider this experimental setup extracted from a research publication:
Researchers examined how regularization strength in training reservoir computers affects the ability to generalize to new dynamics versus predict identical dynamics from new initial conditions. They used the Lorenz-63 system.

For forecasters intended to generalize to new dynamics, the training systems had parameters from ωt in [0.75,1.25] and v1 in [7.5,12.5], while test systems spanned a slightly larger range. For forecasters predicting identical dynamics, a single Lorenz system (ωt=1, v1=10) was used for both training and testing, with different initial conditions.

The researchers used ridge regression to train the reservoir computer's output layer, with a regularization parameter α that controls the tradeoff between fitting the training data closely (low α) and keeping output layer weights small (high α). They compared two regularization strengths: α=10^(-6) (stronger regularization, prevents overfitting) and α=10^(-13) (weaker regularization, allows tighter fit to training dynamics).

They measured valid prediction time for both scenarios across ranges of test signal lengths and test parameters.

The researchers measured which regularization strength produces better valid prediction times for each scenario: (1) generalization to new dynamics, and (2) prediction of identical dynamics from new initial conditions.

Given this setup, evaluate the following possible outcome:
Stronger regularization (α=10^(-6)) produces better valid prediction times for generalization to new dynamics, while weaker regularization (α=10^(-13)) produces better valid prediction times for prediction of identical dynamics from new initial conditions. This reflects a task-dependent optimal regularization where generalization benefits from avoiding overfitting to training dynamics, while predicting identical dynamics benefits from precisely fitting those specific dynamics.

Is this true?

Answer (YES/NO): YES